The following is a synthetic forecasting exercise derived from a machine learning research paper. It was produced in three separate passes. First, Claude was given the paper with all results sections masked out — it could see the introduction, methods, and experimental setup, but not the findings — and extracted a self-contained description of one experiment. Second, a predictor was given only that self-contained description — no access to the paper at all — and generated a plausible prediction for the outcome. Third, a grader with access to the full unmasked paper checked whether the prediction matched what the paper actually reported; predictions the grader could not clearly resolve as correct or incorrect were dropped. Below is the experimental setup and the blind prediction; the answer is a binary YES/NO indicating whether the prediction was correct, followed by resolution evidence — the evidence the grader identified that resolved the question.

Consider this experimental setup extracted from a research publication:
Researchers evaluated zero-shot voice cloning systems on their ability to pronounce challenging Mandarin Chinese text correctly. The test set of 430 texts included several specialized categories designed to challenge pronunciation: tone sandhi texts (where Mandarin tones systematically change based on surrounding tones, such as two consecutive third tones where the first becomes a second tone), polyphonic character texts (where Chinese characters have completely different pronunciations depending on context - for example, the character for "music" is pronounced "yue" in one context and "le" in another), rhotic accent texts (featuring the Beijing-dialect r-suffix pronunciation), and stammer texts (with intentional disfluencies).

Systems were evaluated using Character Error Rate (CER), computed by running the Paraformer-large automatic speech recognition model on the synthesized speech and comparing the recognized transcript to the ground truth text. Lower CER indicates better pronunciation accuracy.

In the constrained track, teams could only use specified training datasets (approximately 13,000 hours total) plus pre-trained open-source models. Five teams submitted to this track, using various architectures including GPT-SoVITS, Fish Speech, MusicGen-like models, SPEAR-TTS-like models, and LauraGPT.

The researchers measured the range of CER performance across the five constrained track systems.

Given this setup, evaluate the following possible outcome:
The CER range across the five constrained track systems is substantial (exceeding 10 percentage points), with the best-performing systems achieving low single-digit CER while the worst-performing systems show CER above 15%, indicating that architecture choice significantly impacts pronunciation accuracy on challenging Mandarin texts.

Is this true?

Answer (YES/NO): NO